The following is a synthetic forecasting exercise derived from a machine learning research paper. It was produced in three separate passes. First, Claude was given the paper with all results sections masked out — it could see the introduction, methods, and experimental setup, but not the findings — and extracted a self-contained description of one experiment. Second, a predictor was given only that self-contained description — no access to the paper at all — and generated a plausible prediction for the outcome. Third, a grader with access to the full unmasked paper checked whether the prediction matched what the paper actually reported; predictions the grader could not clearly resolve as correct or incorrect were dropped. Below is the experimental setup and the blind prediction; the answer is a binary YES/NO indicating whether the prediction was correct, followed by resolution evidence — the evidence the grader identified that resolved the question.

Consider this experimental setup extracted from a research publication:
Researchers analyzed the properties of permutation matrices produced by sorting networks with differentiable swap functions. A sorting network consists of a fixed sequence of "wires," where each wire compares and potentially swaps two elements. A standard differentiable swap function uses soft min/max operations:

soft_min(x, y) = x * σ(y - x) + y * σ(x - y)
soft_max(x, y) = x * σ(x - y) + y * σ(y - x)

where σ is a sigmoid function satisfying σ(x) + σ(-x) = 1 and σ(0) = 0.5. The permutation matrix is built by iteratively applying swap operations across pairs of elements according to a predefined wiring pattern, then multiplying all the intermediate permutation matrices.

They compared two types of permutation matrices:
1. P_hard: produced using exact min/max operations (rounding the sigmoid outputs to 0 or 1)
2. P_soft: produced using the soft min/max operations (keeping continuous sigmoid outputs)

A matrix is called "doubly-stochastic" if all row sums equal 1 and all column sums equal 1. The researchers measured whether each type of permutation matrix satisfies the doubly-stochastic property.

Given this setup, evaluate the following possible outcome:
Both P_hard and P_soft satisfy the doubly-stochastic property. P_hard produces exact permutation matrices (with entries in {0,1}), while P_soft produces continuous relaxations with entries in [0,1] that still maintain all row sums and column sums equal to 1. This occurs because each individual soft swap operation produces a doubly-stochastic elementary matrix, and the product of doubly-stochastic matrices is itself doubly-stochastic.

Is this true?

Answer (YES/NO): YES